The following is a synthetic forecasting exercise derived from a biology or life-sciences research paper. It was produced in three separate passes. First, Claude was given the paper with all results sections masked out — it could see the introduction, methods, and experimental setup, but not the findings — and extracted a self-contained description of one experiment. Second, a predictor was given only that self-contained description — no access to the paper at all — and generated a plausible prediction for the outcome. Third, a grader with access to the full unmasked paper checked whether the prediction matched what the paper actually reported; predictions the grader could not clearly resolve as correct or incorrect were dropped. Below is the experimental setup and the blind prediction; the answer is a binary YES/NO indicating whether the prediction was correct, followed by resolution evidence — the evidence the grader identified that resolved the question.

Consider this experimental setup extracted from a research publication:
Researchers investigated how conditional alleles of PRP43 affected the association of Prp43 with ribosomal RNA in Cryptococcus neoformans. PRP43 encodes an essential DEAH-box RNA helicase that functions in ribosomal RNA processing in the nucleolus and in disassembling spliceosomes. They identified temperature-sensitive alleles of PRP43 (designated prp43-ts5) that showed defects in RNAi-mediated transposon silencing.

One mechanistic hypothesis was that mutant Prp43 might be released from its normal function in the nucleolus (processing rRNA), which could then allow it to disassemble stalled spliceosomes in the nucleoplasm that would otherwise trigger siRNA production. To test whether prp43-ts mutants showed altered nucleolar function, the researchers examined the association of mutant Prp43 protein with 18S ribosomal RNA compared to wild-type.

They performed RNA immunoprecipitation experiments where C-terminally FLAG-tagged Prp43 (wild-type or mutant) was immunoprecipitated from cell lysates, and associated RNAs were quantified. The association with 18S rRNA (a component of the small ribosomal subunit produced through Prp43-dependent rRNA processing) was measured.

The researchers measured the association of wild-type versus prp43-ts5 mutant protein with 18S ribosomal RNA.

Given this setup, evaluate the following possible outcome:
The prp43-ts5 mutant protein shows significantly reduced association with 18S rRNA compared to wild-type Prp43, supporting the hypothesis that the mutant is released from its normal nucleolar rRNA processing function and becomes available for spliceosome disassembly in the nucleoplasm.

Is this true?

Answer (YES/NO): YES